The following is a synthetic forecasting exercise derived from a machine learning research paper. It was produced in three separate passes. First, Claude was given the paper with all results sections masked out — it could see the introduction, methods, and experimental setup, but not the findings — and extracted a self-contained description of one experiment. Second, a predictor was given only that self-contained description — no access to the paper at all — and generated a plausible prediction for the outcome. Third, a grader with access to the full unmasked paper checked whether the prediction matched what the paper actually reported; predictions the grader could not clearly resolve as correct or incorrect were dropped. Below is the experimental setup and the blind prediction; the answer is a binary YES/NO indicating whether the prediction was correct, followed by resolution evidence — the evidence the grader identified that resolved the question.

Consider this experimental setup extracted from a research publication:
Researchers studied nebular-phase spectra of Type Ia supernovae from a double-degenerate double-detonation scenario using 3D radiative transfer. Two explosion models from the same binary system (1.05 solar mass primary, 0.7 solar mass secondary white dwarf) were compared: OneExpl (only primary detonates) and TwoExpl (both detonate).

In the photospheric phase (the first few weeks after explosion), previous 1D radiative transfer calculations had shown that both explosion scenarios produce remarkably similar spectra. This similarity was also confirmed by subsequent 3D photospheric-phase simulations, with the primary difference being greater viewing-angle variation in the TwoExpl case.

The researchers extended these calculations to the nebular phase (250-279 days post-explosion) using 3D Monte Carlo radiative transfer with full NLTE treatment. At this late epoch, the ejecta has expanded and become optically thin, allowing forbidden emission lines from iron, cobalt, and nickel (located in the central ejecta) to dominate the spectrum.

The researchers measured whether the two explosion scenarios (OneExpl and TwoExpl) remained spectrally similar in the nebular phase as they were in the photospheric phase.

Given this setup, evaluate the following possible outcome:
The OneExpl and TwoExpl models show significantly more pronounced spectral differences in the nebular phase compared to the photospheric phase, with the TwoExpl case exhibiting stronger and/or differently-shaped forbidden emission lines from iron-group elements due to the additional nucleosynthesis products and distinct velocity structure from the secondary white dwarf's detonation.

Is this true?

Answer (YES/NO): YES